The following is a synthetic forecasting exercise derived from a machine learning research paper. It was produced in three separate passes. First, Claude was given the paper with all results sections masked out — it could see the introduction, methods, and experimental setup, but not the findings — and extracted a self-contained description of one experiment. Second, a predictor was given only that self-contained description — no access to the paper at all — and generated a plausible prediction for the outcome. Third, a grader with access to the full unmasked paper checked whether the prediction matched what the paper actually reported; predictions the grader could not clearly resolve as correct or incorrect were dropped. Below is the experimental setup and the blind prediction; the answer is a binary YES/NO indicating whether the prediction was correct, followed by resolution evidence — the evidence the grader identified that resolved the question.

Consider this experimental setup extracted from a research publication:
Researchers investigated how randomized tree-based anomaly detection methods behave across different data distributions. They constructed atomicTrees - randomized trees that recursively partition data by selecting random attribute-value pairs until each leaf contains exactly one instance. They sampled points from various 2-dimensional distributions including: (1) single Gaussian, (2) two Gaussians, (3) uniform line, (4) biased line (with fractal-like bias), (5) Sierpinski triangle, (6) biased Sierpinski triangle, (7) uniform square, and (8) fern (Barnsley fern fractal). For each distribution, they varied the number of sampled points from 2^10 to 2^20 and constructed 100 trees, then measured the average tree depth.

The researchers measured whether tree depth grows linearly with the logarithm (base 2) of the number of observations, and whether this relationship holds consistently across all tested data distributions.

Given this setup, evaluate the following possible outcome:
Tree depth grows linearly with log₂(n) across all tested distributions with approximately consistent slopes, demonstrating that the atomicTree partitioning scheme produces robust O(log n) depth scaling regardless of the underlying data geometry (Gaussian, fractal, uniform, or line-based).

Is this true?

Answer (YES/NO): NO